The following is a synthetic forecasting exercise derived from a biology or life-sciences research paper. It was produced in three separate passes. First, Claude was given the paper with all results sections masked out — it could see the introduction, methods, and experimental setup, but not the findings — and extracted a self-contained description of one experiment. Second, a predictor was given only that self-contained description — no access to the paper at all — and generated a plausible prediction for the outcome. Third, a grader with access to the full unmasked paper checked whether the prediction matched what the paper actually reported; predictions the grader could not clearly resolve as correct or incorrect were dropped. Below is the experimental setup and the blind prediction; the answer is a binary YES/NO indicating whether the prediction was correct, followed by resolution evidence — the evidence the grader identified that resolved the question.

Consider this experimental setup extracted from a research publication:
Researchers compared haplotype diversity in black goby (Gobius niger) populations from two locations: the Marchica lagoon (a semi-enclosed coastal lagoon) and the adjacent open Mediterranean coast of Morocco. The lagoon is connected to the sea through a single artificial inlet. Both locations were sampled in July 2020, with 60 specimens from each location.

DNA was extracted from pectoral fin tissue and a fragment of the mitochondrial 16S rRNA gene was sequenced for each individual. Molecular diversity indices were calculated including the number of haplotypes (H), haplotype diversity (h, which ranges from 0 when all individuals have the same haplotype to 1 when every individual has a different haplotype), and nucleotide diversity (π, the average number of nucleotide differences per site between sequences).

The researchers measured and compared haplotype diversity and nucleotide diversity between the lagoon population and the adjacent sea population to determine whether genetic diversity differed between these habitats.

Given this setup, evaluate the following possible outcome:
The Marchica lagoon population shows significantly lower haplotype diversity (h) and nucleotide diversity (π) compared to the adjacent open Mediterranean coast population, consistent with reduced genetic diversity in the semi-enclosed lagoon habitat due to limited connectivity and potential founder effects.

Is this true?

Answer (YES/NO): NO